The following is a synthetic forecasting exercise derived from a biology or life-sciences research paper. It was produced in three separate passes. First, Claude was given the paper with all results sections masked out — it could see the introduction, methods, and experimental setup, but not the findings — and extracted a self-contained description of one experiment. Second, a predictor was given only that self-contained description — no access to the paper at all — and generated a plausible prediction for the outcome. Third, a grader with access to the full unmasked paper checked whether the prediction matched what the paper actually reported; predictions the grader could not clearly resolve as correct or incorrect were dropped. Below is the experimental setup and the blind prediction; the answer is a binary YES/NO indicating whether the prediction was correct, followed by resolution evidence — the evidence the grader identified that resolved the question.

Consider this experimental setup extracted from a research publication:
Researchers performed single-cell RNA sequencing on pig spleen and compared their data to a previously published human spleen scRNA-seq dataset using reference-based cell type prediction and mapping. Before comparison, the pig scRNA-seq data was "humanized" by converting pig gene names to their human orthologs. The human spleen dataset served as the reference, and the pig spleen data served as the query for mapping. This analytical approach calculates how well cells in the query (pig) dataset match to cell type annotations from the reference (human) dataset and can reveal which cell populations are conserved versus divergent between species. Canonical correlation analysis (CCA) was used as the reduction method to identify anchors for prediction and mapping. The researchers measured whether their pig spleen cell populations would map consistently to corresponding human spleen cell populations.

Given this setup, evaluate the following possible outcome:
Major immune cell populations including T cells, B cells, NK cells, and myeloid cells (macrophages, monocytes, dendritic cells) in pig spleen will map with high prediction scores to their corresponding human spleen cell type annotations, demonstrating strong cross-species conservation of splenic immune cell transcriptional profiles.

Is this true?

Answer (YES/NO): YES